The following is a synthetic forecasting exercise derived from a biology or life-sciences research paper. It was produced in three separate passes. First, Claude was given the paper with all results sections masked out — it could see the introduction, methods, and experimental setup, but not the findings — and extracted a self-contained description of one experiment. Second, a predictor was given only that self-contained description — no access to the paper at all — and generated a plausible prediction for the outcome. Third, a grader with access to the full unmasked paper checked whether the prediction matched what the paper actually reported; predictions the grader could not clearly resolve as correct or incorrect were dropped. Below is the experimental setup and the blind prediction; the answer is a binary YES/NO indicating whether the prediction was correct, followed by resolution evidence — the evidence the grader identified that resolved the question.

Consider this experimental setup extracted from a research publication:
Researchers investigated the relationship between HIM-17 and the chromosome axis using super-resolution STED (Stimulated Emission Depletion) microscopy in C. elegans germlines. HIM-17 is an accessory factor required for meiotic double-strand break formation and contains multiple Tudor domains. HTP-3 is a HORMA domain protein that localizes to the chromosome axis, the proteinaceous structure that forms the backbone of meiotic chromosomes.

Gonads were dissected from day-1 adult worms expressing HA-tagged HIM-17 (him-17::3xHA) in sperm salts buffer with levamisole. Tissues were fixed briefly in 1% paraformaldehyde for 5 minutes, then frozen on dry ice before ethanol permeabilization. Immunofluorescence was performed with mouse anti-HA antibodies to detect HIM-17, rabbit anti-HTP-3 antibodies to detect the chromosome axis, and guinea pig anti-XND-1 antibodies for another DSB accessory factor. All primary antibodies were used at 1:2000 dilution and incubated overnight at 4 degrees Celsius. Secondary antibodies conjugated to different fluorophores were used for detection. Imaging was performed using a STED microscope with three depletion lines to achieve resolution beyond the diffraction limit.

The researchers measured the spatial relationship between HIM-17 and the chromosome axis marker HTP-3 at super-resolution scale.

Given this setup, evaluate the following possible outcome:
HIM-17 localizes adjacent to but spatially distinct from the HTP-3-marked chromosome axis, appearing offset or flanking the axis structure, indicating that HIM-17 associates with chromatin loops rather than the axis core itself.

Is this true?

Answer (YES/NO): YES